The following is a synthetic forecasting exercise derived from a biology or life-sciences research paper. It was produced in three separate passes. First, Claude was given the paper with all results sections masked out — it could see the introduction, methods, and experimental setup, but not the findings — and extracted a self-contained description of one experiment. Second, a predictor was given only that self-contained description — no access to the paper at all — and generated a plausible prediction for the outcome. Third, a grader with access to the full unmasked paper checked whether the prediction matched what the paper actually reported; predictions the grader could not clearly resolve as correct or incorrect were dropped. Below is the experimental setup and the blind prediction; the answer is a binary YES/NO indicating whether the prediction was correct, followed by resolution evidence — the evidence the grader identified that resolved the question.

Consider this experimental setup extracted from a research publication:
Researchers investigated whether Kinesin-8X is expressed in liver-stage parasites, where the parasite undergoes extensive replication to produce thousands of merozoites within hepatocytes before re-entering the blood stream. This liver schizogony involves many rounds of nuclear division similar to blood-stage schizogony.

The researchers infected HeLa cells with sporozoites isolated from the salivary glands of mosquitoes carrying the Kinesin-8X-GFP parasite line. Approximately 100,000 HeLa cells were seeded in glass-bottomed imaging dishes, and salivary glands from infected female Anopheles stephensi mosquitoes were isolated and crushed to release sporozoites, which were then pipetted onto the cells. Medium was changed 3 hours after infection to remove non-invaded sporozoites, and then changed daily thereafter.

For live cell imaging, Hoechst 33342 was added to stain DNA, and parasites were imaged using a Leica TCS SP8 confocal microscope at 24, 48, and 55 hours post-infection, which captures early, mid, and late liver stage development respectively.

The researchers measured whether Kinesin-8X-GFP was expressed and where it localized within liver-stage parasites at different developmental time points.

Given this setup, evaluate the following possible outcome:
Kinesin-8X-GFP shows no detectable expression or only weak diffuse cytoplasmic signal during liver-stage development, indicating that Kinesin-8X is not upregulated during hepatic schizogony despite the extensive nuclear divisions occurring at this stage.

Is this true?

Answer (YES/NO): NO